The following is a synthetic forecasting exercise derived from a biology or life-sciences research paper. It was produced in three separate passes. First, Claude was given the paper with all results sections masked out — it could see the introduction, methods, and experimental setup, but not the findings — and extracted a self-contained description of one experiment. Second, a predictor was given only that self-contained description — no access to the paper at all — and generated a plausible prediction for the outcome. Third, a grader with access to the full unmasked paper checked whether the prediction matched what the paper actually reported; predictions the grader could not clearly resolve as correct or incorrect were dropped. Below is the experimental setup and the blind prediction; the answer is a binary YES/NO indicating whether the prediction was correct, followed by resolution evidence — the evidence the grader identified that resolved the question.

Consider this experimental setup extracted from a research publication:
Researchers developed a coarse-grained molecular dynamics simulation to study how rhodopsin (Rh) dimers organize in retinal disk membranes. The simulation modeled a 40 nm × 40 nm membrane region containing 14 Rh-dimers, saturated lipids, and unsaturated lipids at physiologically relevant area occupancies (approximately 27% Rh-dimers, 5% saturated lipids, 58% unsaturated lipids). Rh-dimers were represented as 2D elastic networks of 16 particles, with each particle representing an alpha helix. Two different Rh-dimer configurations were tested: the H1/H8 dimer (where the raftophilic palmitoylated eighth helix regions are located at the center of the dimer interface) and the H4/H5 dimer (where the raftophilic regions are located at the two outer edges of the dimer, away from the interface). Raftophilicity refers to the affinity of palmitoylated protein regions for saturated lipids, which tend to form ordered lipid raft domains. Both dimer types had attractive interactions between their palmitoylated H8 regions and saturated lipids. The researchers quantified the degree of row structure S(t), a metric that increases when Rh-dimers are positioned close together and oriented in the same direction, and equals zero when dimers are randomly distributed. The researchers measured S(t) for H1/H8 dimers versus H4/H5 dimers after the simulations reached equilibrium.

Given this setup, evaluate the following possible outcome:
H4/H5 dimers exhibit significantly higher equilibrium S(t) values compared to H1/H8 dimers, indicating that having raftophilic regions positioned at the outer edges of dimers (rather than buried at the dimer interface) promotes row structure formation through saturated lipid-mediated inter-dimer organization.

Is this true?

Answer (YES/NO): NO